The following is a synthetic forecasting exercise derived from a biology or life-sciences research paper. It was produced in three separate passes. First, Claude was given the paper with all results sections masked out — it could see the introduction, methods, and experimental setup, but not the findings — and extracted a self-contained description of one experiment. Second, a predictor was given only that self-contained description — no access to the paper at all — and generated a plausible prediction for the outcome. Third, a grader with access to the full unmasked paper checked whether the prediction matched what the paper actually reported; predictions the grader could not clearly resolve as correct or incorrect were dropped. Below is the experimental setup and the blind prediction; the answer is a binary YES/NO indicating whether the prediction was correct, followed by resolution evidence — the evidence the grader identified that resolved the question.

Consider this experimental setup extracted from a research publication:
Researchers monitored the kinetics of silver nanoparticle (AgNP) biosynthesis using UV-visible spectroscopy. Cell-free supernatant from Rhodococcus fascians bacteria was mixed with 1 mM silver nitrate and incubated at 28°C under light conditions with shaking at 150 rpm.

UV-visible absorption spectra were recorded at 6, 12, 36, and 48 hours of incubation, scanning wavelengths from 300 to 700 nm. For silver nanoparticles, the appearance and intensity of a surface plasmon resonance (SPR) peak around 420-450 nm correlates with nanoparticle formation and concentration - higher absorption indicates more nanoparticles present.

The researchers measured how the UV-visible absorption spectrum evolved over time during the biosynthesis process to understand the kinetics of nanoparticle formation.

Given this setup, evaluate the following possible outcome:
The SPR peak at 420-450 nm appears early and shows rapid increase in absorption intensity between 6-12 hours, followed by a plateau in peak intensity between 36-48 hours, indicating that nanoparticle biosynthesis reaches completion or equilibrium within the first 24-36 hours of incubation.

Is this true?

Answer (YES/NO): NO